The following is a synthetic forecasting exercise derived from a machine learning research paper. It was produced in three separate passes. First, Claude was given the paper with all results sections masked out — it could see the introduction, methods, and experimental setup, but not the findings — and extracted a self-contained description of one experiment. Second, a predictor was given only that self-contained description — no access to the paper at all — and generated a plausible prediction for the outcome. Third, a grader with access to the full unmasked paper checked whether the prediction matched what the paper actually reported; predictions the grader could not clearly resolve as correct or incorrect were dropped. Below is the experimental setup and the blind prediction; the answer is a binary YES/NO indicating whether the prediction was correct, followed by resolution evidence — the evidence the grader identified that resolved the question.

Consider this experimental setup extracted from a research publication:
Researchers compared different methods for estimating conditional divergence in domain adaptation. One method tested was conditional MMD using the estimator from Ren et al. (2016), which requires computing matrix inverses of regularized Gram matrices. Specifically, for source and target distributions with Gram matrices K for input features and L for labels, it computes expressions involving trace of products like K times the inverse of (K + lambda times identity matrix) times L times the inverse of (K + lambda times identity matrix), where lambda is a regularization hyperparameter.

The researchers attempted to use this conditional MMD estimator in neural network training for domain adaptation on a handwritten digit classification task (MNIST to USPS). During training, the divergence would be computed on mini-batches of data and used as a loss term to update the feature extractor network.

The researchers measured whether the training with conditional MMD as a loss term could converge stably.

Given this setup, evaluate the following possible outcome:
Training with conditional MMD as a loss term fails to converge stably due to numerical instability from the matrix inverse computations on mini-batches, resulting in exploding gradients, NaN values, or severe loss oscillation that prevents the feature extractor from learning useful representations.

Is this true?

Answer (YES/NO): YES